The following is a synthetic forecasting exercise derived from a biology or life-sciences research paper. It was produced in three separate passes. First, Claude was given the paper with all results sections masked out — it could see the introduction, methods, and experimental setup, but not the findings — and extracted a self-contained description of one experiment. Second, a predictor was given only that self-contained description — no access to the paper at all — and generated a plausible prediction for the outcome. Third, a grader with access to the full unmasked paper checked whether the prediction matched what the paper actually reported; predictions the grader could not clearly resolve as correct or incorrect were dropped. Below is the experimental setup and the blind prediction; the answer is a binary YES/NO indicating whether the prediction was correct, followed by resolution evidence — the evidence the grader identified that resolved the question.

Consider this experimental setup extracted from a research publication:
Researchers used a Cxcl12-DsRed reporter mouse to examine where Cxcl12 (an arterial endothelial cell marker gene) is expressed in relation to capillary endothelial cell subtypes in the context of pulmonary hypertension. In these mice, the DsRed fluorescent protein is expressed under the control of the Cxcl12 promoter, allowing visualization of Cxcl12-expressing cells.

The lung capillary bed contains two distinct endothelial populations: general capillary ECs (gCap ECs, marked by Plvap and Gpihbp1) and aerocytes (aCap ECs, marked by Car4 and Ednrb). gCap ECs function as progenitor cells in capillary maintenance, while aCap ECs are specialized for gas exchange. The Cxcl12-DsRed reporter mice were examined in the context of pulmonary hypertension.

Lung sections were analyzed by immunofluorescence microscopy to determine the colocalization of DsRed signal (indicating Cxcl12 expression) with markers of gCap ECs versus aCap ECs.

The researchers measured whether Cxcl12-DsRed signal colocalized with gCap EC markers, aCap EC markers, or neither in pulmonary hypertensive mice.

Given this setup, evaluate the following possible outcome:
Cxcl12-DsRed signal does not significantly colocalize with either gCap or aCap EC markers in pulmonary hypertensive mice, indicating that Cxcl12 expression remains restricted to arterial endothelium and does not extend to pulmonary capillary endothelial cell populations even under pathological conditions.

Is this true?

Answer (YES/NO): NO